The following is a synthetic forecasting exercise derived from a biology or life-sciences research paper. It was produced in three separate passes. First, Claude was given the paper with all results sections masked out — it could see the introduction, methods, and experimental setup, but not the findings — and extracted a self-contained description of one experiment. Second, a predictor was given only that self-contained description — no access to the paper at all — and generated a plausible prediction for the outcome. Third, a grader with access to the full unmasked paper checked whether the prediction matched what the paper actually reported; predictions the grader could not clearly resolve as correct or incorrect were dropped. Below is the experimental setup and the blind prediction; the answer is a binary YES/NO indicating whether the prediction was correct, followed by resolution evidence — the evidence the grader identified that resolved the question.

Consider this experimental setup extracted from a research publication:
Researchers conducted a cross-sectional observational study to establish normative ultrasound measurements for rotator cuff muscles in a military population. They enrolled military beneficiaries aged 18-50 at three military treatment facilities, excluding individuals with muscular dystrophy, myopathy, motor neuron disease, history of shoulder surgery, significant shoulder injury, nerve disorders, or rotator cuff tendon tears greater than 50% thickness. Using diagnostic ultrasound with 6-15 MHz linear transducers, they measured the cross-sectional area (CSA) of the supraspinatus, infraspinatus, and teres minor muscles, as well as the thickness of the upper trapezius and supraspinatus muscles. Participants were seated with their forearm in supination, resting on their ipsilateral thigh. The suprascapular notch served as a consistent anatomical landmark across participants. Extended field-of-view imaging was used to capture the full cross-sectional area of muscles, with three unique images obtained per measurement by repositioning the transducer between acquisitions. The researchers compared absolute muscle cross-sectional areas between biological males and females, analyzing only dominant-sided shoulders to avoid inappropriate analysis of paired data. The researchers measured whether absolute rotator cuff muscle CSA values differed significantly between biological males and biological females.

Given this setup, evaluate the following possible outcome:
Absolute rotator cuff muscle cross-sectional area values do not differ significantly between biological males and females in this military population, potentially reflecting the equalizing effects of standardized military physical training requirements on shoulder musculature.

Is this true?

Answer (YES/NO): NO